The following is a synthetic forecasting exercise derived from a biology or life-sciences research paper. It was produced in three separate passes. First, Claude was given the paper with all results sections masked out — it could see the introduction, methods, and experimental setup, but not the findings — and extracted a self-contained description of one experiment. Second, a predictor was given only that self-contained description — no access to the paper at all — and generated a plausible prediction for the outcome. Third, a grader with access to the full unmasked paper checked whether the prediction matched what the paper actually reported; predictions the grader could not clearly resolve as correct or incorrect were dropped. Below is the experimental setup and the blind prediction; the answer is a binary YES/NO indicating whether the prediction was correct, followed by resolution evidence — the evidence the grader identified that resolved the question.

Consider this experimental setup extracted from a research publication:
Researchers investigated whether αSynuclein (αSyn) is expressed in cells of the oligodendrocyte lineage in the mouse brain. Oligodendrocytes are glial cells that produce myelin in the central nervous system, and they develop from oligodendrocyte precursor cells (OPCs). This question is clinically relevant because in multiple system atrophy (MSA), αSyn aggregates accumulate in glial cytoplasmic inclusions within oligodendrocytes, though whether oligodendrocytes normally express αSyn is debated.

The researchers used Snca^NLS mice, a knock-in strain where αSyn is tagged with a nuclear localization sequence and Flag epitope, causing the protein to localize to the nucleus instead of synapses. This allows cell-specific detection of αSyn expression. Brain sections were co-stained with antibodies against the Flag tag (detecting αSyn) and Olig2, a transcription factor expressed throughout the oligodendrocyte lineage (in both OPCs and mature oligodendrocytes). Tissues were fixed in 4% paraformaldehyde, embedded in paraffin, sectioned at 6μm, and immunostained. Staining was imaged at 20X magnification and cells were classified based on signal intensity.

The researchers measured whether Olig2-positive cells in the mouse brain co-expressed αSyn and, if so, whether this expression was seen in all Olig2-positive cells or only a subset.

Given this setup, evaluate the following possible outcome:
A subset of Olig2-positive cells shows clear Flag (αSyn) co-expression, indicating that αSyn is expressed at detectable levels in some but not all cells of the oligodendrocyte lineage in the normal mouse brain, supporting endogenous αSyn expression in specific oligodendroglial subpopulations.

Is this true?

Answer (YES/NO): YES